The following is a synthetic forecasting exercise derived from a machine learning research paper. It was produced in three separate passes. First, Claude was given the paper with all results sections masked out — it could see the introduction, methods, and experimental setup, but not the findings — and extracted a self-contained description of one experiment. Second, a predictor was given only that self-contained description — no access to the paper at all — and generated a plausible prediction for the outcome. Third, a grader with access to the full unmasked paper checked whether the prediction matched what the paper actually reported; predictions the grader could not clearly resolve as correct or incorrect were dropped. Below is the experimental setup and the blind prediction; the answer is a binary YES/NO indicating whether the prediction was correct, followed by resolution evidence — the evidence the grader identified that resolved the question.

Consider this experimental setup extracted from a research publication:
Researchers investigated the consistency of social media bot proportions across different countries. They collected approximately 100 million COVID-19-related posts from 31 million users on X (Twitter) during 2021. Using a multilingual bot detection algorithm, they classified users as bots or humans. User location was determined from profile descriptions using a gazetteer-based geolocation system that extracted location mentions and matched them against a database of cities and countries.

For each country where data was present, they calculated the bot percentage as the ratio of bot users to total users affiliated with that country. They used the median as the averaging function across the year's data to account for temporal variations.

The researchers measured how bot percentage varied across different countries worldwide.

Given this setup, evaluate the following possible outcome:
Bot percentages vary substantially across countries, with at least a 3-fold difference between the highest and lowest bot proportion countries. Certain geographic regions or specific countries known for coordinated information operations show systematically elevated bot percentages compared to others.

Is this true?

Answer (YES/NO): NO